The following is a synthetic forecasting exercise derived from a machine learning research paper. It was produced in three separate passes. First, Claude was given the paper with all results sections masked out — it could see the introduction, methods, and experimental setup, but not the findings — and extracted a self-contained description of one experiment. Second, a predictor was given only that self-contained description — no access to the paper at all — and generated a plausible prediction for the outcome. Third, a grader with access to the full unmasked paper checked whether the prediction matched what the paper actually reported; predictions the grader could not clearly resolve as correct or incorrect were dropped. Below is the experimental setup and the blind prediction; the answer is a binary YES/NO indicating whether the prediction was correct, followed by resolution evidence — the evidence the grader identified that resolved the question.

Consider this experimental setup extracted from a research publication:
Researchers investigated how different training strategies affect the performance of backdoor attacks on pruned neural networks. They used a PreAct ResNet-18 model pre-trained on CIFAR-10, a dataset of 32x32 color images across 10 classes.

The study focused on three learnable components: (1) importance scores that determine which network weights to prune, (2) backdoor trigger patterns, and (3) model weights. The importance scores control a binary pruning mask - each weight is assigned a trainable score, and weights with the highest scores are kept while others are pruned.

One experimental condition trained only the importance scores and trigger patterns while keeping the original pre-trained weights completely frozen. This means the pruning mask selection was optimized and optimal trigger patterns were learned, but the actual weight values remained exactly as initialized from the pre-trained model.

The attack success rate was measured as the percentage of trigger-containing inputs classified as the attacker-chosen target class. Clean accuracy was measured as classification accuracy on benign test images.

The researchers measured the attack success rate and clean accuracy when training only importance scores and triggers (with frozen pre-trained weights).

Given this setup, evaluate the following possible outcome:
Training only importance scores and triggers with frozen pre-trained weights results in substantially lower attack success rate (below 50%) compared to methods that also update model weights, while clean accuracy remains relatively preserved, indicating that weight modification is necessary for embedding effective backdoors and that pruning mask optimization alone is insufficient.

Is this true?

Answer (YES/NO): NO